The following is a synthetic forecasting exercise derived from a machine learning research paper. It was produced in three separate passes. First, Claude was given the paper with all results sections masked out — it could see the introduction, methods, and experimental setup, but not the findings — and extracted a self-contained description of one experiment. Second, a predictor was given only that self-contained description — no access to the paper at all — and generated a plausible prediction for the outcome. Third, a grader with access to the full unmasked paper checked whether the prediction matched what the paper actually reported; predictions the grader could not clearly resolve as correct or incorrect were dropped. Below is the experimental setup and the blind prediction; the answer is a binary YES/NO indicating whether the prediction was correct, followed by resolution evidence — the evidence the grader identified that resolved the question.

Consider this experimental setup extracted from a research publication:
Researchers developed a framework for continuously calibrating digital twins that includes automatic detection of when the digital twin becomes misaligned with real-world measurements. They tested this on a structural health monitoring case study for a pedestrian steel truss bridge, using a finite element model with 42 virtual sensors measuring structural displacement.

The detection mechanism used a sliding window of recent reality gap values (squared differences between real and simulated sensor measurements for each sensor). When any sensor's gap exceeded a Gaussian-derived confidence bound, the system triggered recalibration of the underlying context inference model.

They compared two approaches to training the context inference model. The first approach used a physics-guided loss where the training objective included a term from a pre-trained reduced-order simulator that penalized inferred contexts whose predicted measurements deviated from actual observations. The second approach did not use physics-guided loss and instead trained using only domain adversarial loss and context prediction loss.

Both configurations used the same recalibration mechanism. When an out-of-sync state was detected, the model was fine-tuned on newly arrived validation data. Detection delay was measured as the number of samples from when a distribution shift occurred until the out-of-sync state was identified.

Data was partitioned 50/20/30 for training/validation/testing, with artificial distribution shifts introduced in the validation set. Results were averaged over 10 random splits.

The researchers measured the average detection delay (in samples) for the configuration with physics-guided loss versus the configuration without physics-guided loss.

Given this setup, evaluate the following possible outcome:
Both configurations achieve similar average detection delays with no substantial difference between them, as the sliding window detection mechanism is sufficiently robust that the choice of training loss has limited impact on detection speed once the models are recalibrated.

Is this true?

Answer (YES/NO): NO